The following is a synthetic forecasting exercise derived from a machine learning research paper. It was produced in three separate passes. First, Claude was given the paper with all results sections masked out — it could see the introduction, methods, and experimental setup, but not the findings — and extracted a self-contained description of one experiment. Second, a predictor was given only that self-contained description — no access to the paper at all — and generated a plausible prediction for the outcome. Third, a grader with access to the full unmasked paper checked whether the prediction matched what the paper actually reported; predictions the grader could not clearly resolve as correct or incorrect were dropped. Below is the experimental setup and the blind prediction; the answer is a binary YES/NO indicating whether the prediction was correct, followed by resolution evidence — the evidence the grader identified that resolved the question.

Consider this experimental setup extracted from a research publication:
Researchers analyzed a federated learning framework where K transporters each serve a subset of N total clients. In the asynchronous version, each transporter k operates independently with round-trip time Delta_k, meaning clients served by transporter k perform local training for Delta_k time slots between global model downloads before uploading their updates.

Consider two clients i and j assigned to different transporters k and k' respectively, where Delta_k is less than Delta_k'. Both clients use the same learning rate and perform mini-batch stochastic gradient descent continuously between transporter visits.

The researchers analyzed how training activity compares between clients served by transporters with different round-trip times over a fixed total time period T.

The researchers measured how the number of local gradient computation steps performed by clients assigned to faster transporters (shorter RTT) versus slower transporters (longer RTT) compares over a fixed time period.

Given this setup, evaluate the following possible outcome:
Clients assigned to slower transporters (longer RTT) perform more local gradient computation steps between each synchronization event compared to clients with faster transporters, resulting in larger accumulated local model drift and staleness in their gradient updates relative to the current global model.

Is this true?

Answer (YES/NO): YES